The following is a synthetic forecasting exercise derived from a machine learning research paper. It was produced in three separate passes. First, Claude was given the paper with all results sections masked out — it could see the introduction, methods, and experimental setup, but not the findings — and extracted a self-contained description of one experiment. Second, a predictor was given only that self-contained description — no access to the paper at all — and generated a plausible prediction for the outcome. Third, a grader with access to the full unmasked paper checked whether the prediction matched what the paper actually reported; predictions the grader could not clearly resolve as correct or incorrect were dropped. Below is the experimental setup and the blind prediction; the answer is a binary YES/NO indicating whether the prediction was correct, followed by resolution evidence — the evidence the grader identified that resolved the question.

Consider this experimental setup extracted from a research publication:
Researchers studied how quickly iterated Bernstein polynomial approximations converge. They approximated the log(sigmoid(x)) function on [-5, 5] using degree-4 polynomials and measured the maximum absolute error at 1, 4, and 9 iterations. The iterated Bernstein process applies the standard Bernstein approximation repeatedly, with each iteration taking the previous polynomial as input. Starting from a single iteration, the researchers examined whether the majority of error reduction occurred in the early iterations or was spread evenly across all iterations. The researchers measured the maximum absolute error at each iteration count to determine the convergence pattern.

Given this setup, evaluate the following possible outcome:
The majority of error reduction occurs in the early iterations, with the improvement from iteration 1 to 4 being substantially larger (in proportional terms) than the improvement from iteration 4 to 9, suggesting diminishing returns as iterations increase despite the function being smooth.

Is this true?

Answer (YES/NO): YES